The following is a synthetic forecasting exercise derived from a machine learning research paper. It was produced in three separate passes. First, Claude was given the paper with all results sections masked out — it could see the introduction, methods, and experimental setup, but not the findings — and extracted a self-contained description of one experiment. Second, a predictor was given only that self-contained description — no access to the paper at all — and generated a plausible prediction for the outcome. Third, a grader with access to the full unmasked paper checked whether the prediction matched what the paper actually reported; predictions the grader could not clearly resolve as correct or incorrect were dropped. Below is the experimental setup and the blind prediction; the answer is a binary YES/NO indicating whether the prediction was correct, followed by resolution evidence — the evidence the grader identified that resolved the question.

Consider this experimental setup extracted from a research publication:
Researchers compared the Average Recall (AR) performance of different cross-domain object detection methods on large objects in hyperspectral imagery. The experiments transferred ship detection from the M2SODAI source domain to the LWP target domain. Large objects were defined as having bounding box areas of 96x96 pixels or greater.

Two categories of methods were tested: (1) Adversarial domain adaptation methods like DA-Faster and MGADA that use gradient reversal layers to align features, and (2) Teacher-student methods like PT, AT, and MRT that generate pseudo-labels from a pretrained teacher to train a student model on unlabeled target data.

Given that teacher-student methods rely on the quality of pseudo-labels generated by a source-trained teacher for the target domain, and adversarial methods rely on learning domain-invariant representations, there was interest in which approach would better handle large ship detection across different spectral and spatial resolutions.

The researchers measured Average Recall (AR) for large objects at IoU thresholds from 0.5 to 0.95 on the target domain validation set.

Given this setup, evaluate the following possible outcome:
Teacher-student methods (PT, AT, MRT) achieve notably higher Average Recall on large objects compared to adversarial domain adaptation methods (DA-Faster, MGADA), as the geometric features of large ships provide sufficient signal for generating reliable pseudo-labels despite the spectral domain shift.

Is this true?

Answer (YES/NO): NO